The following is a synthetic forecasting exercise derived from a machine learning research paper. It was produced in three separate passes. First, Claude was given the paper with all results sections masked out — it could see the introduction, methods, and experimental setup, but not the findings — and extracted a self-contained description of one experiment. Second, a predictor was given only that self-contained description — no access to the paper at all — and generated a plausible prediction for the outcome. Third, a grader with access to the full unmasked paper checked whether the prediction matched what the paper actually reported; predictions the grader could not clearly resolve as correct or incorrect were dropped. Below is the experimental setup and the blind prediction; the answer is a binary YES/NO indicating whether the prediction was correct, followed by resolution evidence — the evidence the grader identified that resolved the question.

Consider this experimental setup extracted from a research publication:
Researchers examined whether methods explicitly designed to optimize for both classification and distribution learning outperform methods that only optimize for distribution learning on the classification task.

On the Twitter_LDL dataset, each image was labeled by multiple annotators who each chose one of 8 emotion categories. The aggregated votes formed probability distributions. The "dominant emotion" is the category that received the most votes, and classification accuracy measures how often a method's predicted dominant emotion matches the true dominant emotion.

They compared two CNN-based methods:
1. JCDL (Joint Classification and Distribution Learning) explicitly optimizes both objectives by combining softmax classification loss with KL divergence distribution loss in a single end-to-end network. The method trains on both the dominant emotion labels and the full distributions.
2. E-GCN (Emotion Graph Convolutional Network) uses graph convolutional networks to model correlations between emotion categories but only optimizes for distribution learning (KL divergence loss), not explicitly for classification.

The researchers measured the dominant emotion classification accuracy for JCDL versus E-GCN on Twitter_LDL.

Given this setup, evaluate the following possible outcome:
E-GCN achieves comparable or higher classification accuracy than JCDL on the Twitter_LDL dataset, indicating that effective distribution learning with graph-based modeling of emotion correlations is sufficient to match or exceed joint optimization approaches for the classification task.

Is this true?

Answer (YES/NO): YES